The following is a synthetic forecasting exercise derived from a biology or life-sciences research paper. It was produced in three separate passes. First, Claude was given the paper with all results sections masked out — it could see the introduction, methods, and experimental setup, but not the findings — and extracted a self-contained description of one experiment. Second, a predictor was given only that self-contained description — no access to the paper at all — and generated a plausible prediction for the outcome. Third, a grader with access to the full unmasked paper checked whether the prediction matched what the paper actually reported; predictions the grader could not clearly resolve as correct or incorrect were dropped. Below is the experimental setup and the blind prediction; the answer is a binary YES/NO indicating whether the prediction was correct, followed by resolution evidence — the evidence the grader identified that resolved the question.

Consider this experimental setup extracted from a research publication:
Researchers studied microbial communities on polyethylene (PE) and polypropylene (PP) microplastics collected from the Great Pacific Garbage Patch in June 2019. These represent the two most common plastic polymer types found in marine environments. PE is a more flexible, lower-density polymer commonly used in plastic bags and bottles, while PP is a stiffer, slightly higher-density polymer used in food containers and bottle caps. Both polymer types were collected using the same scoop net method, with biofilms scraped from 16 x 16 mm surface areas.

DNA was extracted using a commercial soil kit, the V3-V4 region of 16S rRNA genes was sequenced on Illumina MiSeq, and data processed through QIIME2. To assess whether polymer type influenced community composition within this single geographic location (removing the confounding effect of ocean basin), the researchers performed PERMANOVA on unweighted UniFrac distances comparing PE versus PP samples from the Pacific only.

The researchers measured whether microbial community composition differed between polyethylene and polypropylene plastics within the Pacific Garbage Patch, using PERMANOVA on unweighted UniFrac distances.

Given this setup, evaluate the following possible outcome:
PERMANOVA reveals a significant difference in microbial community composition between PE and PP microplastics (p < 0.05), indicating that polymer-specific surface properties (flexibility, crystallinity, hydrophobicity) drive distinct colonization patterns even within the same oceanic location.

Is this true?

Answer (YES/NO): NO